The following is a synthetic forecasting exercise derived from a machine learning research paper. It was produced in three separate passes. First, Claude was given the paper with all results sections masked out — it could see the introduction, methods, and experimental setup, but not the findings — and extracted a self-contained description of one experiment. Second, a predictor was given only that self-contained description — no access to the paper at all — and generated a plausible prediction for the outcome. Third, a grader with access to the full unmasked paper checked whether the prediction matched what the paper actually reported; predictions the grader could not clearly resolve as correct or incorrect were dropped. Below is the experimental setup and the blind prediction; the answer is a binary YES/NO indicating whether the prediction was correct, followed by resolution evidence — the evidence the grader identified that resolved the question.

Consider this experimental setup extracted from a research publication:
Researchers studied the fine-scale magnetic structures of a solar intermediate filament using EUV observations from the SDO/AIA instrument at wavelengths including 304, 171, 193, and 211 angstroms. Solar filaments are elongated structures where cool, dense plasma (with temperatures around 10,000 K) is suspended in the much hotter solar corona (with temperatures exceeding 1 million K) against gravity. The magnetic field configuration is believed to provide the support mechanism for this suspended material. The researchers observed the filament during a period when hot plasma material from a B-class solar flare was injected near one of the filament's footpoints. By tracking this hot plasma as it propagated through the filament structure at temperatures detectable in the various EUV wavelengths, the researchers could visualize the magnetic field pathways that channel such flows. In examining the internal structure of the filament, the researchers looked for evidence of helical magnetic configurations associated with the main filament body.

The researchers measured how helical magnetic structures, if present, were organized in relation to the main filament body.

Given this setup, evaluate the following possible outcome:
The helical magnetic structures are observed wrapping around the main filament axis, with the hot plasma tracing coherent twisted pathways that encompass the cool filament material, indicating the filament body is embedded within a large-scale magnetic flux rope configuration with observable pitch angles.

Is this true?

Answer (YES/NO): NO